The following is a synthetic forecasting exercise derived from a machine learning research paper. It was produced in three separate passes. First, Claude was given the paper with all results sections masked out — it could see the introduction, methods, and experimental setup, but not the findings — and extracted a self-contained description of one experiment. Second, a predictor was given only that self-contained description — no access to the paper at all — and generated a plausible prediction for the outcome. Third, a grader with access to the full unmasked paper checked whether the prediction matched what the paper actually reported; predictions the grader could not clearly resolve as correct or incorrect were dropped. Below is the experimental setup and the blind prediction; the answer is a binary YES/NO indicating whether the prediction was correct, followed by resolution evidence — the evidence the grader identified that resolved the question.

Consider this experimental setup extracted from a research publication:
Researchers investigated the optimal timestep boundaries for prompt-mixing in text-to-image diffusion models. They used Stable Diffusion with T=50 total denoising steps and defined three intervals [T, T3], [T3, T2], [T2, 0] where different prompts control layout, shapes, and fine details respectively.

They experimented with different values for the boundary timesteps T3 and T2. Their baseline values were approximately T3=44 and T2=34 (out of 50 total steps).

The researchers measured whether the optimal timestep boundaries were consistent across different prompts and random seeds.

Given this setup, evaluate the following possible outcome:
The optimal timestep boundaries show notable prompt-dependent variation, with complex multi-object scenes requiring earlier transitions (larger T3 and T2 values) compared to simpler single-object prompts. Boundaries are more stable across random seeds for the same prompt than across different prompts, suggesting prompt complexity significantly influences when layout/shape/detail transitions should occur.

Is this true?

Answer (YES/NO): NO